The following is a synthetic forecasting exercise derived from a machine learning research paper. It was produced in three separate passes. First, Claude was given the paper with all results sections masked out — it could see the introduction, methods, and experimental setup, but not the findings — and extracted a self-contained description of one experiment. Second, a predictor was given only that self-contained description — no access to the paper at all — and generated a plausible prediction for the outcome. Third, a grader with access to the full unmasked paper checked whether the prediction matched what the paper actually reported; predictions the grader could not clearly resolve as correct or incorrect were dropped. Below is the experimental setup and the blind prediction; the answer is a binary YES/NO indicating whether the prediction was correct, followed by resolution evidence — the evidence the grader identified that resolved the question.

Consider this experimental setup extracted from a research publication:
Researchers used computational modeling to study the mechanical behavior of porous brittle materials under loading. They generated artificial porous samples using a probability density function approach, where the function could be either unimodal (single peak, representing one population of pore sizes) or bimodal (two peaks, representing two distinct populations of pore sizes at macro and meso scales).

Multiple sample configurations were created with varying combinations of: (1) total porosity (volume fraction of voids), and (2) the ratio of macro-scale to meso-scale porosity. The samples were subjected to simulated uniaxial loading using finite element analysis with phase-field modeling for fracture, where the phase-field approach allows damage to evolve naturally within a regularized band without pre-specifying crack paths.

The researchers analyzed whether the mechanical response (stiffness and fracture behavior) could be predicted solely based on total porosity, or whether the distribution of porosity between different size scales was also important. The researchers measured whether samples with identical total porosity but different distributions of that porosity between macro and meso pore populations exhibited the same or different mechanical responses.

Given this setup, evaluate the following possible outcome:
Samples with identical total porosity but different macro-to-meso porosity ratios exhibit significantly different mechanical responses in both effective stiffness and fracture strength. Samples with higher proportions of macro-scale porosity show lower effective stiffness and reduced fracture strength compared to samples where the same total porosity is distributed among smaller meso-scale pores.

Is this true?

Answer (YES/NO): YES